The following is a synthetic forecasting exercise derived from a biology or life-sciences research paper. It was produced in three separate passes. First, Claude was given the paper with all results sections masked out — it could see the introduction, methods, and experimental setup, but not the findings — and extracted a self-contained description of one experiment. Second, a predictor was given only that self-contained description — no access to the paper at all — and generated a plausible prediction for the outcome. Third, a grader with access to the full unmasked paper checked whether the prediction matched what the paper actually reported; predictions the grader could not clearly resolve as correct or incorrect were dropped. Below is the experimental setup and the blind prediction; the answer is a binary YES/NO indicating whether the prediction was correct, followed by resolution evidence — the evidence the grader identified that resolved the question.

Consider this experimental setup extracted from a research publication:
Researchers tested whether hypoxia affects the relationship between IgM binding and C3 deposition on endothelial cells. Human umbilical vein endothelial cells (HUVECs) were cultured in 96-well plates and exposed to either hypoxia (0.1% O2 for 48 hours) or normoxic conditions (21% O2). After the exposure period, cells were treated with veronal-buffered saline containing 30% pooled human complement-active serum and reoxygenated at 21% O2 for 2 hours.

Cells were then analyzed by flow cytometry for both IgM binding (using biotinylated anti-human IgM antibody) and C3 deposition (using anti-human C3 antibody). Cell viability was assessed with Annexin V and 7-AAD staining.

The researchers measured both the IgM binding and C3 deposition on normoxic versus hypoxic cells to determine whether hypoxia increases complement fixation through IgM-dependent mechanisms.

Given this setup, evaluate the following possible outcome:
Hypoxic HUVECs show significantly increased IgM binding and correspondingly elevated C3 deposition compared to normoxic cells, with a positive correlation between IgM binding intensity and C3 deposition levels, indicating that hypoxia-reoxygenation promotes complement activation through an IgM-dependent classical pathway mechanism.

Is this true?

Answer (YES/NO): YES